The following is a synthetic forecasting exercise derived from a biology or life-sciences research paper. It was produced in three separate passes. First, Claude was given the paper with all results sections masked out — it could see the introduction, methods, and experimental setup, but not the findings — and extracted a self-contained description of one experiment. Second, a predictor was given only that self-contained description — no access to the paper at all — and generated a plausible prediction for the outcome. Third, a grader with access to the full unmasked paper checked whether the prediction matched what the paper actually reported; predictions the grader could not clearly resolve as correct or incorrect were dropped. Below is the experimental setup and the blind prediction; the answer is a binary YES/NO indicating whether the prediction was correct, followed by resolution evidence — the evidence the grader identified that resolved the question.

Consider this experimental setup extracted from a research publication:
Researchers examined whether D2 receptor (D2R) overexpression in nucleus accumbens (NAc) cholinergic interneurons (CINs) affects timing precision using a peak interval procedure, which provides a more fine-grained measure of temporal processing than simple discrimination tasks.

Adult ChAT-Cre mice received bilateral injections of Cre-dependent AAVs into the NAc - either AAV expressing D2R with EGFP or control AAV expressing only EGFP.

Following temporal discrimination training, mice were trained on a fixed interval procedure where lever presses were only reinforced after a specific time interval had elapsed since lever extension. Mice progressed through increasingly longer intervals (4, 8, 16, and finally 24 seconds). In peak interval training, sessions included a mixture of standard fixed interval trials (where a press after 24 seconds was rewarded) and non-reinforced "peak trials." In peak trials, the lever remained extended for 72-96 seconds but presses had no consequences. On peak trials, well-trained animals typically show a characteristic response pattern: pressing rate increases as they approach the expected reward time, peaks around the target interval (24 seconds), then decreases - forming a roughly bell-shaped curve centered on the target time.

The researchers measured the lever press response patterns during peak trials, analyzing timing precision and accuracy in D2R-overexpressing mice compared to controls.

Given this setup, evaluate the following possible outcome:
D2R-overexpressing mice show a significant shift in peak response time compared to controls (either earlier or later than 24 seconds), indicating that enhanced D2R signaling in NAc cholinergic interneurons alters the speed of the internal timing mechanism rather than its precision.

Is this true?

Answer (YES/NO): NO